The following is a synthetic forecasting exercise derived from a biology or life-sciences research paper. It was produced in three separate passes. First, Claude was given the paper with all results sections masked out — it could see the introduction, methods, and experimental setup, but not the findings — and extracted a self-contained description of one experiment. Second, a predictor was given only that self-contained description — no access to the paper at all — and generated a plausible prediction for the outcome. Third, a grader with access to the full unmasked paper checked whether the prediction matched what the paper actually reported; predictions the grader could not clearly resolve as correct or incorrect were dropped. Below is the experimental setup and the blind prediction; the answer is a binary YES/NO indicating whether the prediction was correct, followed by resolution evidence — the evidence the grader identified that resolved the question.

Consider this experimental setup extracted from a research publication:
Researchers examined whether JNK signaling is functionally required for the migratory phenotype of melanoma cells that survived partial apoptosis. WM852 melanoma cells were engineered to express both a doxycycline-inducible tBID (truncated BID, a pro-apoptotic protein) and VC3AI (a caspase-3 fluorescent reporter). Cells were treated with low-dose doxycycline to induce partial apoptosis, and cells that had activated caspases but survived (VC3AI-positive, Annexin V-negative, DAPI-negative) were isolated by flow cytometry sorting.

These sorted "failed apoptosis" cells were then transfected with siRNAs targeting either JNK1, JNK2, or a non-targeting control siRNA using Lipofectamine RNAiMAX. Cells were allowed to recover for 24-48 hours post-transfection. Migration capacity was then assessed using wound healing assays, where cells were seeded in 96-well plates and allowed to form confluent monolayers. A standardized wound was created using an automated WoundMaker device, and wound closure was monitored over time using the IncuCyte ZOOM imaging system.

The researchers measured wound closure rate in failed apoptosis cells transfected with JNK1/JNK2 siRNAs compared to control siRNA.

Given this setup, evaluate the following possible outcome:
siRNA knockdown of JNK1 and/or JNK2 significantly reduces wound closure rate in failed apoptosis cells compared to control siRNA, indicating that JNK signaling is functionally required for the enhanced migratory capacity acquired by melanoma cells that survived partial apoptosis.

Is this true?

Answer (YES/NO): YES